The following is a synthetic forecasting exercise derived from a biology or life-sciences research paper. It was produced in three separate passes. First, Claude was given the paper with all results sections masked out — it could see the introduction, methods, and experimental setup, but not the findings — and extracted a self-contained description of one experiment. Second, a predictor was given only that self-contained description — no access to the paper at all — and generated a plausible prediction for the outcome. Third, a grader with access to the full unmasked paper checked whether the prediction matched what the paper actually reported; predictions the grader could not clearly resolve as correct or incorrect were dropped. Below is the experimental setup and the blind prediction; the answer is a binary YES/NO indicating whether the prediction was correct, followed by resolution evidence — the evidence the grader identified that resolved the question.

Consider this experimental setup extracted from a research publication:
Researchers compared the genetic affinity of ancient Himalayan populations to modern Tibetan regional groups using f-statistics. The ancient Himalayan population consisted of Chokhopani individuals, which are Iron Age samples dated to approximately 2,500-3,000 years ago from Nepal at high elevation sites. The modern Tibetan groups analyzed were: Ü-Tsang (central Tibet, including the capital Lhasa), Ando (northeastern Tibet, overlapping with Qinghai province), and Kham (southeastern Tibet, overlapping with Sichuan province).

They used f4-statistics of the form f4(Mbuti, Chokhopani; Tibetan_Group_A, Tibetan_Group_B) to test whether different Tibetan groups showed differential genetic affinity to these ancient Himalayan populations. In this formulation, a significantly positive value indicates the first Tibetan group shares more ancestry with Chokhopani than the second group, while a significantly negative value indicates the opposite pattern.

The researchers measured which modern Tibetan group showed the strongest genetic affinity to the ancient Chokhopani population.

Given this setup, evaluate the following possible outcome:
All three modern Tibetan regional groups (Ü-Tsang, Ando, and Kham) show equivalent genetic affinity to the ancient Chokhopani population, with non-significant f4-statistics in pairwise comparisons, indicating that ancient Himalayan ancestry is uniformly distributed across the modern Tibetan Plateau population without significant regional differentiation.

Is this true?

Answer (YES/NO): NO